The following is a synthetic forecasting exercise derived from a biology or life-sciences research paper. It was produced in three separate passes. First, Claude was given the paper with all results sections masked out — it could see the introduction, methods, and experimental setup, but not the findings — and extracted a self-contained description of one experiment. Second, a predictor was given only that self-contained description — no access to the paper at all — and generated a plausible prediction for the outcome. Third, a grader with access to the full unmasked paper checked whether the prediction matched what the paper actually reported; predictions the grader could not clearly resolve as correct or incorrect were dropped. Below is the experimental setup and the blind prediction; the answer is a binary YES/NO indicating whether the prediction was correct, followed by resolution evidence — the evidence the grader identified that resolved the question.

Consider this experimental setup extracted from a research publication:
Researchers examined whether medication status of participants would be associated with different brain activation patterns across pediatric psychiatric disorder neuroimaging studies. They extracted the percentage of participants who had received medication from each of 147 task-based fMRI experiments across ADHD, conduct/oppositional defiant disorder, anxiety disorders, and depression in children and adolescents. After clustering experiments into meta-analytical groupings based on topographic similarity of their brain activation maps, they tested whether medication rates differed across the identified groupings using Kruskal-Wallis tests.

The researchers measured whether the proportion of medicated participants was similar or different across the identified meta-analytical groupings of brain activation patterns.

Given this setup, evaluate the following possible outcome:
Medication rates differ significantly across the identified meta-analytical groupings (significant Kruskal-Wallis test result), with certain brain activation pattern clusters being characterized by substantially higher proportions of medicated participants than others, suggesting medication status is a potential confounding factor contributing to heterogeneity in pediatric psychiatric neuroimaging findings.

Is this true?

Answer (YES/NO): NO